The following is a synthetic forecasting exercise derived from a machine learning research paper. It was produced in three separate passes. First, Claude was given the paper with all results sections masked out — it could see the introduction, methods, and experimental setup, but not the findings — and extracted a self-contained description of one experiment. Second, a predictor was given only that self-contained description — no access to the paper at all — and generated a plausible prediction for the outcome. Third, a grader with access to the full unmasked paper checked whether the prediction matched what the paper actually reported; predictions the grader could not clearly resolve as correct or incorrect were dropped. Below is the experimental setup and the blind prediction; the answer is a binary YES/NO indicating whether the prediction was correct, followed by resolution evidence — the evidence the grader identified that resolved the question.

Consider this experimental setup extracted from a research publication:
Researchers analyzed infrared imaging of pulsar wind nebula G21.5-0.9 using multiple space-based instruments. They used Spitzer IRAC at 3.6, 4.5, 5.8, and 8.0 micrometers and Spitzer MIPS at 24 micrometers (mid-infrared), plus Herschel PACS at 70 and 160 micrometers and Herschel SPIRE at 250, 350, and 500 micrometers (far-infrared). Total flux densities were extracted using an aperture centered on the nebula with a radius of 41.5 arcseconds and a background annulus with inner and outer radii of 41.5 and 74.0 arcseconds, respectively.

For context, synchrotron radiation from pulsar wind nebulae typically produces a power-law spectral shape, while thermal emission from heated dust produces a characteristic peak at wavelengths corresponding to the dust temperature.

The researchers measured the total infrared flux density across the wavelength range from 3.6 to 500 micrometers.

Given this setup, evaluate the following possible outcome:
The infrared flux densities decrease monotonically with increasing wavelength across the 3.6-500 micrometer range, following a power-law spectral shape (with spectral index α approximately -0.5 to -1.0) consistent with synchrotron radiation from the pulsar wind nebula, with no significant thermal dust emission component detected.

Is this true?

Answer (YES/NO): NO